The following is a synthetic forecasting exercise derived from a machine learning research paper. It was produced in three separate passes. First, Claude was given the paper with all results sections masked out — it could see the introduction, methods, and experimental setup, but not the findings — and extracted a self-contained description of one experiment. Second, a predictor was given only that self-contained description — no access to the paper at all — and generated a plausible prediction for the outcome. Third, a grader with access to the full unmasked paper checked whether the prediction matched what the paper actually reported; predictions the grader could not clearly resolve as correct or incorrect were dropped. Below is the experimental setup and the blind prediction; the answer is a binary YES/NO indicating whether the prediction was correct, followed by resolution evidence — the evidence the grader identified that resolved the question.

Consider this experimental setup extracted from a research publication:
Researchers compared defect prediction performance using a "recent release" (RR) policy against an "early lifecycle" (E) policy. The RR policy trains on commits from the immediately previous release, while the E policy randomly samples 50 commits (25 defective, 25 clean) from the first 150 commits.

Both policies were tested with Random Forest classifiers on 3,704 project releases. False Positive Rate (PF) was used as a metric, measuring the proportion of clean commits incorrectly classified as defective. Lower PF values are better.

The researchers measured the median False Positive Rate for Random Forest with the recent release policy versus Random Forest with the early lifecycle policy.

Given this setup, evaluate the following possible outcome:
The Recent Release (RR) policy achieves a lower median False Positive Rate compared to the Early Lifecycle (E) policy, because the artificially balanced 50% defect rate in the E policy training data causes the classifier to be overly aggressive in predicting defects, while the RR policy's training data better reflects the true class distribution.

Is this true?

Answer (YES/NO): YES